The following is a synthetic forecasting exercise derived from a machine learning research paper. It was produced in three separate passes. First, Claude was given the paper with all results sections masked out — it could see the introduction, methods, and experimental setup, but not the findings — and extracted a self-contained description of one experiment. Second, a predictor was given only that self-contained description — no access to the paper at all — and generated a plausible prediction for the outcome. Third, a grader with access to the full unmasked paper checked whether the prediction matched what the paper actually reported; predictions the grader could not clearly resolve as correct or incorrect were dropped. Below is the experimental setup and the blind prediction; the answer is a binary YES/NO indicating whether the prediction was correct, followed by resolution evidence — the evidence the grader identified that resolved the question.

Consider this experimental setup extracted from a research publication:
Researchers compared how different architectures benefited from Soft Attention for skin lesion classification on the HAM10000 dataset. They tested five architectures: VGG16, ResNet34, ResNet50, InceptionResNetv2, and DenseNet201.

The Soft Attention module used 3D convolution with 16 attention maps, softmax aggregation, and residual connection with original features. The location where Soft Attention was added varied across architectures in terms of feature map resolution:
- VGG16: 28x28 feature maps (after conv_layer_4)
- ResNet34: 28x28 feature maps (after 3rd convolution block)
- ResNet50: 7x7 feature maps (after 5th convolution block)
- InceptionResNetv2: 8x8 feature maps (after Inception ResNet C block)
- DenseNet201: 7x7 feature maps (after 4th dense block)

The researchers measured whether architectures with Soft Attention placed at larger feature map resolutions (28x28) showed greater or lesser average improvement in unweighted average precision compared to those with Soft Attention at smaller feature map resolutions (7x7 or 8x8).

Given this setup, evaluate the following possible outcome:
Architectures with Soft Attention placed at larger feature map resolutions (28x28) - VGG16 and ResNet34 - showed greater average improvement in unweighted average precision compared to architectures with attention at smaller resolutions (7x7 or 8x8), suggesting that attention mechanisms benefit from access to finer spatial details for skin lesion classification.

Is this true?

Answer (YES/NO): NO